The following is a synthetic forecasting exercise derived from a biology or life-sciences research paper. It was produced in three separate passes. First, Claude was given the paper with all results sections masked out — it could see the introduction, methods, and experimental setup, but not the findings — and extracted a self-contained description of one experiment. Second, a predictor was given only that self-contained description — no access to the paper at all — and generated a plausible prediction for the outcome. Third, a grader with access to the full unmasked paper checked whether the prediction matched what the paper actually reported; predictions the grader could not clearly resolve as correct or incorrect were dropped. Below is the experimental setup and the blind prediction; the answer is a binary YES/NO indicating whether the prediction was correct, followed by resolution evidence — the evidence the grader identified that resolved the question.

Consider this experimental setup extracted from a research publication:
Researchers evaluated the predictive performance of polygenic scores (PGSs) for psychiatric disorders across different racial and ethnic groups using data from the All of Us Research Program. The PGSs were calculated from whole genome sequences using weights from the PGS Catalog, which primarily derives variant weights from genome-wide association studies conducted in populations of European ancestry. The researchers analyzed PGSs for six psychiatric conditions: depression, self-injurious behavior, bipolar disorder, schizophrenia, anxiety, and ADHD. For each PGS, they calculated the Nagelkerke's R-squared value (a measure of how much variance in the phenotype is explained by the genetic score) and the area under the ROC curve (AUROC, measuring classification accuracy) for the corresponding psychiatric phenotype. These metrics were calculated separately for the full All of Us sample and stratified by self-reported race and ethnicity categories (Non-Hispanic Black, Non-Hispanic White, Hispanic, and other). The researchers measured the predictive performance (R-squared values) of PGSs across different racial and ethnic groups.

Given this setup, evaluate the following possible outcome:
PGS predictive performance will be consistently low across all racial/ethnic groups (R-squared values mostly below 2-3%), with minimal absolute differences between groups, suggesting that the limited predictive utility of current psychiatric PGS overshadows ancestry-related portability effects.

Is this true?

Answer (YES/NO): NO